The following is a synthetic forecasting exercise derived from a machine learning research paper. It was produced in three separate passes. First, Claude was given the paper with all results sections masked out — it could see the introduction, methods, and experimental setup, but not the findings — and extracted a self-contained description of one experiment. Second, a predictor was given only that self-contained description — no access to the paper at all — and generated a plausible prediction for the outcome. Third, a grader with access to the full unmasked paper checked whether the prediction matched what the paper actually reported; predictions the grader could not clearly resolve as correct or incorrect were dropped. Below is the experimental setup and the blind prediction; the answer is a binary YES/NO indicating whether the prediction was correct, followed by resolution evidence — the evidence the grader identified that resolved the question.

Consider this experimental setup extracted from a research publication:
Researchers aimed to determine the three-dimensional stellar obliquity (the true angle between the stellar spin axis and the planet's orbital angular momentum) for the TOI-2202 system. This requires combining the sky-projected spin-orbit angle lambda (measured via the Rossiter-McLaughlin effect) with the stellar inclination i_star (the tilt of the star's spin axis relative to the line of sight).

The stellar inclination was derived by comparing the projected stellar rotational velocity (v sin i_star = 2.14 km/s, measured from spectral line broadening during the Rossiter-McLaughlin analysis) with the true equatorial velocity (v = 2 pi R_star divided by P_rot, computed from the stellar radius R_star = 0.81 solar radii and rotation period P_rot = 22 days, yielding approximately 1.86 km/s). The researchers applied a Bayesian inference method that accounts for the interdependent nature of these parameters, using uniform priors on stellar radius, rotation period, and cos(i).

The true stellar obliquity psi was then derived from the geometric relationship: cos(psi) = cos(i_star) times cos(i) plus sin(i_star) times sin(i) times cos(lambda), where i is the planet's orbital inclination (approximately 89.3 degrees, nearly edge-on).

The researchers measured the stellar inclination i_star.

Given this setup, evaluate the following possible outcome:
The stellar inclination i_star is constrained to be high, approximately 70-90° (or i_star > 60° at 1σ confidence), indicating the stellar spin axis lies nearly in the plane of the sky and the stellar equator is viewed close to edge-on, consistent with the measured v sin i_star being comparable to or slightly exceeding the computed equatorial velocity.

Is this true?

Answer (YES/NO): YES